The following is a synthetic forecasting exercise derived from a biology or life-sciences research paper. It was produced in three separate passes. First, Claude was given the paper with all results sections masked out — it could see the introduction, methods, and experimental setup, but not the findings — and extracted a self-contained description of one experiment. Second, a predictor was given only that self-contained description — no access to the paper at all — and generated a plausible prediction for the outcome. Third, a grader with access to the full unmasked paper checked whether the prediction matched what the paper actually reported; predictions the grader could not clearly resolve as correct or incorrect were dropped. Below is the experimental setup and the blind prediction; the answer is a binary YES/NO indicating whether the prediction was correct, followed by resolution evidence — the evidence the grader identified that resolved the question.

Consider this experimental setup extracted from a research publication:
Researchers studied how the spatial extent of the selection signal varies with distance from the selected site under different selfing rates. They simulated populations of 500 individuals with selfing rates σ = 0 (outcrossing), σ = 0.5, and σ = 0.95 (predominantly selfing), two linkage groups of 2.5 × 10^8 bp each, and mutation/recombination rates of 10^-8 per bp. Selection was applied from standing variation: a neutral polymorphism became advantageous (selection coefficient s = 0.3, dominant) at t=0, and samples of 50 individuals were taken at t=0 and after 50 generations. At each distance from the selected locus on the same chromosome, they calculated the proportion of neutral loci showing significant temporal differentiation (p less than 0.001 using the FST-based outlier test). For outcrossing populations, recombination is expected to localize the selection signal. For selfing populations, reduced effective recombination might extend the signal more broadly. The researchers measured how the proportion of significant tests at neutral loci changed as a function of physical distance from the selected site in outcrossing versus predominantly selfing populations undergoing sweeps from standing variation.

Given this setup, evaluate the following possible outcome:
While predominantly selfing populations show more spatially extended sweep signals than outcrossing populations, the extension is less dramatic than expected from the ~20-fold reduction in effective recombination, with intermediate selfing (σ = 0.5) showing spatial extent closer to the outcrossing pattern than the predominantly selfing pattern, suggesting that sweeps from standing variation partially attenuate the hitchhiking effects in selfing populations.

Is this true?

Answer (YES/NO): NO